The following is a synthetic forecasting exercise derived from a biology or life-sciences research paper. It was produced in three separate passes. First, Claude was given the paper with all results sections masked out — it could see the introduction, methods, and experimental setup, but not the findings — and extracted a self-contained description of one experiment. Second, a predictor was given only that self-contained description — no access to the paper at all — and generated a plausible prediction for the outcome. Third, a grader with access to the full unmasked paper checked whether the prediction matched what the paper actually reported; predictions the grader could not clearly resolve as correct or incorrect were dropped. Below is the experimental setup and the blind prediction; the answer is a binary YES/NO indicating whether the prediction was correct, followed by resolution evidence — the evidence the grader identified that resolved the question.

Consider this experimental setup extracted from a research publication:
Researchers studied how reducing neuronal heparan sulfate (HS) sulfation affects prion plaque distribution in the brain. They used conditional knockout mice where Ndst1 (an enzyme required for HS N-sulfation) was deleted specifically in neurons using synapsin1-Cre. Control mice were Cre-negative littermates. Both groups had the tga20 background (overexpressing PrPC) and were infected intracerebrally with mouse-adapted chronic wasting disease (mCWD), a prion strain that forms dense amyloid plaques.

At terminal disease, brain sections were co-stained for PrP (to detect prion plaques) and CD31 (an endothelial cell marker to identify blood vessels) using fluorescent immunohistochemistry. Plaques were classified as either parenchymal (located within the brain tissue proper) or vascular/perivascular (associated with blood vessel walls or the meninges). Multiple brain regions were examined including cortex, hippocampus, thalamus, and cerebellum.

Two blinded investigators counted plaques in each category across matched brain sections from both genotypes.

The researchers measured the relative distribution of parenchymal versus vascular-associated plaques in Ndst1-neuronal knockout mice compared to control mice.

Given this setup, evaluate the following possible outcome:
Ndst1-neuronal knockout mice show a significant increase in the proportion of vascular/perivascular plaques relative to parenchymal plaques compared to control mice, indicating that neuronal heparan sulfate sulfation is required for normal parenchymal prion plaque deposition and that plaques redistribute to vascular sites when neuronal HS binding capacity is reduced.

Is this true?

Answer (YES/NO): YES